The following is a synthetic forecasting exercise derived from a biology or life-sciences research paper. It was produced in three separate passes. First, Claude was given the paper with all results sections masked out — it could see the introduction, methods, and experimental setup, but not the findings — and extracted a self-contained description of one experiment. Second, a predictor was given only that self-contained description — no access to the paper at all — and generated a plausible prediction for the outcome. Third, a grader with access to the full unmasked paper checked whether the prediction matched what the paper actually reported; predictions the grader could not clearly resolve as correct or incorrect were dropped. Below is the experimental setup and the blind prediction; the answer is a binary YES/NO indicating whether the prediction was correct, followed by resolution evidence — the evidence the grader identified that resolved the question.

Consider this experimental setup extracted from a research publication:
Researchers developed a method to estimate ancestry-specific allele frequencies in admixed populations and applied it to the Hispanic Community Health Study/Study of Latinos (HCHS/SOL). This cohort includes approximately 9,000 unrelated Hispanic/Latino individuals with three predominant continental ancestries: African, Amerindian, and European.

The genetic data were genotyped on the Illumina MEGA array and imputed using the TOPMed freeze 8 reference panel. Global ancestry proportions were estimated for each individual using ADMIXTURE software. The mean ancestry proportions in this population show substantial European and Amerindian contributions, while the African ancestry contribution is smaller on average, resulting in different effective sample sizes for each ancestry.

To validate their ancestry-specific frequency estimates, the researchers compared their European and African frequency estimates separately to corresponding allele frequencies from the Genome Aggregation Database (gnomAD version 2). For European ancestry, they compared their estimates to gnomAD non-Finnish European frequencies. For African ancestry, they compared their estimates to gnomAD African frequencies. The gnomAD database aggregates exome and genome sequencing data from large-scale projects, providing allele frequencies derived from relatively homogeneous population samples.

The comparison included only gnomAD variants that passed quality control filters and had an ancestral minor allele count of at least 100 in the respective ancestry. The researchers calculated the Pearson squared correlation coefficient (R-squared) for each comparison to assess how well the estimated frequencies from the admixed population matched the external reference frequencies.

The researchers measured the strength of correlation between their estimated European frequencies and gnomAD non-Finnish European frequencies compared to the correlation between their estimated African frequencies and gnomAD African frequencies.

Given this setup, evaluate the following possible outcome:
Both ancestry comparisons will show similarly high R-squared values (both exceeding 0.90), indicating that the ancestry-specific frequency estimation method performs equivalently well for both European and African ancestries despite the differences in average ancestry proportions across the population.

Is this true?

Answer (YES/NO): YES